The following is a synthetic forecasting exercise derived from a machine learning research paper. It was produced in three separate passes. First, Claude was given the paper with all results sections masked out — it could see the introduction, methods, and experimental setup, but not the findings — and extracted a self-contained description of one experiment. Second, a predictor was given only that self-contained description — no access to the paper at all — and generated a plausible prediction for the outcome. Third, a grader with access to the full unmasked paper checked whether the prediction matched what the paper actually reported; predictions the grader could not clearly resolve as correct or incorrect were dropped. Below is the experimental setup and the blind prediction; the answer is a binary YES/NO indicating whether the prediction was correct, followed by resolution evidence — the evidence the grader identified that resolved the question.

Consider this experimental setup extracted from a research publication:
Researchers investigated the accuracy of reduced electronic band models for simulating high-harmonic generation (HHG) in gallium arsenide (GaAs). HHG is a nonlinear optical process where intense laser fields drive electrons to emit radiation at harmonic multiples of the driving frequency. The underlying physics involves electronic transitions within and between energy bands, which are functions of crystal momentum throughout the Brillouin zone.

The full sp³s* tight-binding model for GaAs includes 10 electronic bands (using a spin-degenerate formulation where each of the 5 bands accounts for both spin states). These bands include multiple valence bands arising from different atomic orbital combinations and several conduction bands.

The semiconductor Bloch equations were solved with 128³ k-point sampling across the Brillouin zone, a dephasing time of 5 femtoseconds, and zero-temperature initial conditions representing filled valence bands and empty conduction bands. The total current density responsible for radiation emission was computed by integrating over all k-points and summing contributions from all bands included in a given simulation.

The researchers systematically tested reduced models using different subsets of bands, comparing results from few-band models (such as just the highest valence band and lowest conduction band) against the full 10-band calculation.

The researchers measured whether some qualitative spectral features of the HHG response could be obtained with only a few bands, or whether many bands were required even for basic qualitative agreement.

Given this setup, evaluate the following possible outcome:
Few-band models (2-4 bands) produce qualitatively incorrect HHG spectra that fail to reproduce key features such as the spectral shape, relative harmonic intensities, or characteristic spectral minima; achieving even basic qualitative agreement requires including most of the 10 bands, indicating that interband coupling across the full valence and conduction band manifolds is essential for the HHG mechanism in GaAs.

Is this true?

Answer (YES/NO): NO